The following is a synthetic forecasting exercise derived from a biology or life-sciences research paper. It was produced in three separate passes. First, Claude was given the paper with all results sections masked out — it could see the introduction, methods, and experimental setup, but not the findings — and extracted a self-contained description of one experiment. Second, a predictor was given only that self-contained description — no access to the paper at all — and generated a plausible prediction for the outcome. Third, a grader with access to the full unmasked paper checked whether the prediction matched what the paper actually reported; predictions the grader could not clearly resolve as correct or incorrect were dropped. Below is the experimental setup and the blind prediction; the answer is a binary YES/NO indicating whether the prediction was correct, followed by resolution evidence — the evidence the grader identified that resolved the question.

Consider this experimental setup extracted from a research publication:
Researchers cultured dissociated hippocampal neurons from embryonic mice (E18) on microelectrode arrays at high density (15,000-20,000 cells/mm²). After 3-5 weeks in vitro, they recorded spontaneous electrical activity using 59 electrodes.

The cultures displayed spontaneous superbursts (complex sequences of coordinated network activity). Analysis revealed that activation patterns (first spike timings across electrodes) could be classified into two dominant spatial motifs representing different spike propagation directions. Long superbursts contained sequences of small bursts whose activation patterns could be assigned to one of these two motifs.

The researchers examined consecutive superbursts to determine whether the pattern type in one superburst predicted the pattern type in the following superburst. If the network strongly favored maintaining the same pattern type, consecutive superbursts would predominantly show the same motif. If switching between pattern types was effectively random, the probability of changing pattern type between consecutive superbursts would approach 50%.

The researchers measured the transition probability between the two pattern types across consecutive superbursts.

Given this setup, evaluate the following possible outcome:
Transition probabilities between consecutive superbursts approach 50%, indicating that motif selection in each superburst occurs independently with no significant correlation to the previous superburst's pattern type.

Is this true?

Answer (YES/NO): YES